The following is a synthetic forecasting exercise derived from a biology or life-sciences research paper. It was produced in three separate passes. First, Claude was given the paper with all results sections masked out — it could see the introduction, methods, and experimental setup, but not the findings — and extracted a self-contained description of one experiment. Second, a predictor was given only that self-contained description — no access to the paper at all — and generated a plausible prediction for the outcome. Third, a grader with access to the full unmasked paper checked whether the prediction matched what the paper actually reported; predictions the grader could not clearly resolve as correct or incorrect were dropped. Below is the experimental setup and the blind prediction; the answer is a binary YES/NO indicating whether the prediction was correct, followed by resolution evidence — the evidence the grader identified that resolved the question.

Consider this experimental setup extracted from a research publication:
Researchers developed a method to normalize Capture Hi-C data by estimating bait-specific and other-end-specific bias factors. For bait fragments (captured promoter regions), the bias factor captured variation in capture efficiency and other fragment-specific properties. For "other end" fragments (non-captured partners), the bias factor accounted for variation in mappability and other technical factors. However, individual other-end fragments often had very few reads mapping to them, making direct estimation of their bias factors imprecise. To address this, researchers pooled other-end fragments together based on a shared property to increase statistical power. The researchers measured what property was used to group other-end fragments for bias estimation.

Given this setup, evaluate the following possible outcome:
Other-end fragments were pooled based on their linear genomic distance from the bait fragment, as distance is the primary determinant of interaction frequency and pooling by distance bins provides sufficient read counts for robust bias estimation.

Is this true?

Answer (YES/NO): NO